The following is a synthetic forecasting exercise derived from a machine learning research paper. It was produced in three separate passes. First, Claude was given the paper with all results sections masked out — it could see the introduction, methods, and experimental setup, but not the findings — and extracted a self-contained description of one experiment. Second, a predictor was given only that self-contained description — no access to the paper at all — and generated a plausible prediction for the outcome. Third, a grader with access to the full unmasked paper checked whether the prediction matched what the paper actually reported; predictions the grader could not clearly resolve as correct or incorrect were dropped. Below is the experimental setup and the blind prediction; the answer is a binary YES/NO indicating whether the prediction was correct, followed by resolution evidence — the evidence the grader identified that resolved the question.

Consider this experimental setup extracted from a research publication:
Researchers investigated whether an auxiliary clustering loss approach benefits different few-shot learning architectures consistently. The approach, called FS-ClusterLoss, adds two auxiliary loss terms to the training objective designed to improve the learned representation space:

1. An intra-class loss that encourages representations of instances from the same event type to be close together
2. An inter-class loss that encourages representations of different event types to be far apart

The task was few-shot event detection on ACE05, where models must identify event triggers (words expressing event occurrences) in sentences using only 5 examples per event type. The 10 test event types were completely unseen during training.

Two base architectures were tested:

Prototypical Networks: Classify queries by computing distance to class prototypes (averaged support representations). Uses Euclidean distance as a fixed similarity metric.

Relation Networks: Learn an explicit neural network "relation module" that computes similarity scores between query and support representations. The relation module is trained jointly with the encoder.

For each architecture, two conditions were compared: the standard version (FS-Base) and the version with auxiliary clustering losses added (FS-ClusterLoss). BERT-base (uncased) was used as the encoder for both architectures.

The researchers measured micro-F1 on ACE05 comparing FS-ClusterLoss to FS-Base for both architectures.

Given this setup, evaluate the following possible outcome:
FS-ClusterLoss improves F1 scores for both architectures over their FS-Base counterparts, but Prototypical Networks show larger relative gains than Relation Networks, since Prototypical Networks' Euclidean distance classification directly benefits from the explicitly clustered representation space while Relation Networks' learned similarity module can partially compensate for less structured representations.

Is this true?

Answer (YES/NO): NO